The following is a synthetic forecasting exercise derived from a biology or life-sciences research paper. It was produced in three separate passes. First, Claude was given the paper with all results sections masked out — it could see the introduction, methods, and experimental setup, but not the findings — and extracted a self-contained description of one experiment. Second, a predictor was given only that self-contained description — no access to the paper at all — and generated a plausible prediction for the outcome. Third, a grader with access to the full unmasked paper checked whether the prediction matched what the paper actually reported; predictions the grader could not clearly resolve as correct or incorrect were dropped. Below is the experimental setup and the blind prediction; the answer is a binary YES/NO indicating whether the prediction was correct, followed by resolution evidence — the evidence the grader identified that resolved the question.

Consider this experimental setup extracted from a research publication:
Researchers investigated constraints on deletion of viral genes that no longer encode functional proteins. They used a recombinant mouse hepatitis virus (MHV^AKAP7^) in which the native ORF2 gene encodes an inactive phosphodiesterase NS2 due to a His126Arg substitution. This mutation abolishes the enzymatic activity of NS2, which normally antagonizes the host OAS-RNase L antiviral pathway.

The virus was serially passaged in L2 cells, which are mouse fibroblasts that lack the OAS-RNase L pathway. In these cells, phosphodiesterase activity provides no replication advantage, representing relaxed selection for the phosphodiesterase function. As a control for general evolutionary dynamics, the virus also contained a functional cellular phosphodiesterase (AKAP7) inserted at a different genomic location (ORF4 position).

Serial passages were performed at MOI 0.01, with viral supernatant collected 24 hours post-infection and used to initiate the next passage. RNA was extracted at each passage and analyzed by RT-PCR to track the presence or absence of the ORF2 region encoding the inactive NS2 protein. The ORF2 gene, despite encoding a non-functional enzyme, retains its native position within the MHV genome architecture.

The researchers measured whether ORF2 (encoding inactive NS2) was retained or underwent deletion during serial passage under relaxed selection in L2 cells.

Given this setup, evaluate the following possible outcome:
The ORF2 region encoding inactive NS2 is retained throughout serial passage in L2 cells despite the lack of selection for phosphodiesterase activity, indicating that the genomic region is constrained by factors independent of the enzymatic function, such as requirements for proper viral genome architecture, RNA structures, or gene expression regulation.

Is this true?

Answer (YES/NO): YES